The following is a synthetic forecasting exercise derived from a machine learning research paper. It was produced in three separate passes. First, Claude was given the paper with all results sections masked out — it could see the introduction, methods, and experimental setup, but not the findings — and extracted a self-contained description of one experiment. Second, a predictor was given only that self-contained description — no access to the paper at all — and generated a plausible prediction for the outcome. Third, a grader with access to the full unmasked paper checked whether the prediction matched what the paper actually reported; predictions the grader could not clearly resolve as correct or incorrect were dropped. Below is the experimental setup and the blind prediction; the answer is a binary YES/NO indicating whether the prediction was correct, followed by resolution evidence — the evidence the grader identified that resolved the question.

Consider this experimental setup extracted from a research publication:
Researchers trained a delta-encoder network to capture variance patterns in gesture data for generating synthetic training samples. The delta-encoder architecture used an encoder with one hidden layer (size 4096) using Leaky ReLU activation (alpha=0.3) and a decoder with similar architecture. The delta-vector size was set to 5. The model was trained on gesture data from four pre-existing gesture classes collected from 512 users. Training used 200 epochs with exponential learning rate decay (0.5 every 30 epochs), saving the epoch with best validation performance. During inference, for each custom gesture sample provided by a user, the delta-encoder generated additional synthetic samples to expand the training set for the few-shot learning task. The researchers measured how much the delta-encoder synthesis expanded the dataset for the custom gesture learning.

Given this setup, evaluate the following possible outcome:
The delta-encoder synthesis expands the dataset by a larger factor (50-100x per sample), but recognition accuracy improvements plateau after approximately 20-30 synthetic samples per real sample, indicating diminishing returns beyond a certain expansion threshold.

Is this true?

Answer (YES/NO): NO